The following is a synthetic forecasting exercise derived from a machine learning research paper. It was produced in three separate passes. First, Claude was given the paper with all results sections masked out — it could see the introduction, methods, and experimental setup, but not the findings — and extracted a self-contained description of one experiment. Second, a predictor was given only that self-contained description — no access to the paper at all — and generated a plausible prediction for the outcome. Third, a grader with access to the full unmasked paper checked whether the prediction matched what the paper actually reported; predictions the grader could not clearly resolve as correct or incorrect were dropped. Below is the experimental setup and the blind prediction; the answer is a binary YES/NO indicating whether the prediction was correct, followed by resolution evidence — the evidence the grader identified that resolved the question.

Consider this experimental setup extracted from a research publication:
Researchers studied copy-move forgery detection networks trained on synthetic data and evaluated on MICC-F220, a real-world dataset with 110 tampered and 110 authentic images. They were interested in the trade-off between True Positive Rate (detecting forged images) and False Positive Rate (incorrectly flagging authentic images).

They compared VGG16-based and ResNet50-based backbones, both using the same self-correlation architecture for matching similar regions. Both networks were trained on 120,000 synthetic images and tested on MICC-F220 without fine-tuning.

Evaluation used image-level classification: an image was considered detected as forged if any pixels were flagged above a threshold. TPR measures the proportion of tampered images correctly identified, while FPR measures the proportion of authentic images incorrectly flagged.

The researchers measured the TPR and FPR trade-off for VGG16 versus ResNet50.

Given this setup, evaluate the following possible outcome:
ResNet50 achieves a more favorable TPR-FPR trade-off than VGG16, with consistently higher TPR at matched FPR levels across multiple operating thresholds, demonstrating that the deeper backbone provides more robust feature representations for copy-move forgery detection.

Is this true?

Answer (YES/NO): NO